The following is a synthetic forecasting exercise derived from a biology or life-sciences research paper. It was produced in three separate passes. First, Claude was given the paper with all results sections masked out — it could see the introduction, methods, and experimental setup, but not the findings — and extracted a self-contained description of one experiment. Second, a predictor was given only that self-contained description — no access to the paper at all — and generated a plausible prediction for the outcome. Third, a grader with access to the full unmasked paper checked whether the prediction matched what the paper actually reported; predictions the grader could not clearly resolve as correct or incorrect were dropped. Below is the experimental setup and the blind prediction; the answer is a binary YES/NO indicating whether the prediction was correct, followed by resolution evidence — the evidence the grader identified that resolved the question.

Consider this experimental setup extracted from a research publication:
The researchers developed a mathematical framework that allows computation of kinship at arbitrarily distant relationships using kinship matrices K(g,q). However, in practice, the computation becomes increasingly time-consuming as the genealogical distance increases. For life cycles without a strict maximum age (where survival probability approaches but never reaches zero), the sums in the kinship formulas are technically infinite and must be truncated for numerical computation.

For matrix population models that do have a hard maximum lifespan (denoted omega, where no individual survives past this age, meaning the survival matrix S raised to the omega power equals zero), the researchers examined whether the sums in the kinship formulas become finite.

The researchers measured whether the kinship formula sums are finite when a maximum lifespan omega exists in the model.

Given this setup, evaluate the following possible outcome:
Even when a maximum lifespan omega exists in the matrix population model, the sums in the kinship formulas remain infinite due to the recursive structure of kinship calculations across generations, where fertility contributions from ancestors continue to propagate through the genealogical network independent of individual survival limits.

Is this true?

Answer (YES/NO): NO